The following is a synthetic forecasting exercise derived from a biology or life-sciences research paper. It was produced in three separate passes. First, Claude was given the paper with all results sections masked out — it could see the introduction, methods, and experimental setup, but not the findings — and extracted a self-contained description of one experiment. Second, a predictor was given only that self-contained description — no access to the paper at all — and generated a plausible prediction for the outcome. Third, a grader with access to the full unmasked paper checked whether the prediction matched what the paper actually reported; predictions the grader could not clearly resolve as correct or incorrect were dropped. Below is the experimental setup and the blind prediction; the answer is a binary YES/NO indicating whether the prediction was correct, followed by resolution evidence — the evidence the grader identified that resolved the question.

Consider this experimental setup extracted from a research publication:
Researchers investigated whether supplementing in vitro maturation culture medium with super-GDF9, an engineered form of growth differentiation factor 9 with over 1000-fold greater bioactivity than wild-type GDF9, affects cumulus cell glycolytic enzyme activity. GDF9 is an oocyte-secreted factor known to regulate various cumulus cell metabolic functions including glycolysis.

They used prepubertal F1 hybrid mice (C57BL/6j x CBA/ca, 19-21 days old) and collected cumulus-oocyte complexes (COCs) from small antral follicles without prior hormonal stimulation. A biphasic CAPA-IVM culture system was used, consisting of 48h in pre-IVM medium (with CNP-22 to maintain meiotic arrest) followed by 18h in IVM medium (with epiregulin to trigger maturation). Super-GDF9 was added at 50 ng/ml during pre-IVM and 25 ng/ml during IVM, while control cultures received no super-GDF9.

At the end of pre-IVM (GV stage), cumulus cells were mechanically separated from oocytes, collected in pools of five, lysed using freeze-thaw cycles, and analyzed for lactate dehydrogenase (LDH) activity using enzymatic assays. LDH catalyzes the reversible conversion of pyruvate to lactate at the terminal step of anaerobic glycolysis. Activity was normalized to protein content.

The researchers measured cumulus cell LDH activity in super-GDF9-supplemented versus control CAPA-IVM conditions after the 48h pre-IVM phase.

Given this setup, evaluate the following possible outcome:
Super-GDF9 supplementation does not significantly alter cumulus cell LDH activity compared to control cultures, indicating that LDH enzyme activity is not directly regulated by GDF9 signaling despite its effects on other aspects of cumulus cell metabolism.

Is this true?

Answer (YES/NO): NO